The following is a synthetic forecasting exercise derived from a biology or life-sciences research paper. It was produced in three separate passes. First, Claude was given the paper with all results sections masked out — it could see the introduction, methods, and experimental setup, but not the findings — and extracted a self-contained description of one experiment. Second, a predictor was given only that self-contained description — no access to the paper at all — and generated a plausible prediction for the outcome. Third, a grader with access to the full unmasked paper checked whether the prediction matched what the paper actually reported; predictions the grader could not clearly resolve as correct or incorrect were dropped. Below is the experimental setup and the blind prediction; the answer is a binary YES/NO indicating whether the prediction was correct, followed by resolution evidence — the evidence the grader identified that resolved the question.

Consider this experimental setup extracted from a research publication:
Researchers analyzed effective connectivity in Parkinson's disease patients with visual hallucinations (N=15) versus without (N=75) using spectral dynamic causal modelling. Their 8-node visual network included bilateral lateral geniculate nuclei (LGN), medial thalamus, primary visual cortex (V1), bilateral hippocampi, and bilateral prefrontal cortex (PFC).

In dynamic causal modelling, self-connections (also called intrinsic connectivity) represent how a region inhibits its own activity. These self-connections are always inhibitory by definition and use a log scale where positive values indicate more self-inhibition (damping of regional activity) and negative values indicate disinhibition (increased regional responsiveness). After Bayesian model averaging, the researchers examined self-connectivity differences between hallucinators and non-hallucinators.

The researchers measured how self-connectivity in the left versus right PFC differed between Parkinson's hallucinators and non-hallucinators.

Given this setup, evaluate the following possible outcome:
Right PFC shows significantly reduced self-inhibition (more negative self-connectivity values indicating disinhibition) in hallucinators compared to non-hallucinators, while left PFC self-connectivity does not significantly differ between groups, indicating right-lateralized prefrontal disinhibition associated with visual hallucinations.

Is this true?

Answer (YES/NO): NO